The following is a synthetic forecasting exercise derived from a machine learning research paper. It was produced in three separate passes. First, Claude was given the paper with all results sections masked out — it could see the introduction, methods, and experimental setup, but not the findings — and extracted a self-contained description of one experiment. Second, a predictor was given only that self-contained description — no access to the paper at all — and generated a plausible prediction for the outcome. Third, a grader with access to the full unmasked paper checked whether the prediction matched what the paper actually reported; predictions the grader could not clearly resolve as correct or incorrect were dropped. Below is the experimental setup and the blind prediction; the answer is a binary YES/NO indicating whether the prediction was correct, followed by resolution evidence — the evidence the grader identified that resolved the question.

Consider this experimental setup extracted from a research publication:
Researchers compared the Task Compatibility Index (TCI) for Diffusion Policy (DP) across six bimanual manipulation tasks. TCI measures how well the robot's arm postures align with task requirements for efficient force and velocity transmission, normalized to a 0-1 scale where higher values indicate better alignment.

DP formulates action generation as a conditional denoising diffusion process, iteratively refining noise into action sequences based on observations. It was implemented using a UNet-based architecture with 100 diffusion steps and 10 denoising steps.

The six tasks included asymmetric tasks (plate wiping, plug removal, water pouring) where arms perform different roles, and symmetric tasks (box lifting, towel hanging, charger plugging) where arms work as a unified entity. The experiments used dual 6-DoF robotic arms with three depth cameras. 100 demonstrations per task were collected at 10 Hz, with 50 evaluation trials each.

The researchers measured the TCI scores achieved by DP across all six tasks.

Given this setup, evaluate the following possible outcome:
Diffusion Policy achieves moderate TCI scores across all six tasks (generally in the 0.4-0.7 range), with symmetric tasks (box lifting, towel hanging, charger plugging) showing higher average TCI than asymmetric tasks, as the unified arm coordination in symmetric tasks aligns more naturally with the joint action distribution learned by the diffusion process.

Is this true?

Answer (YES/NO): NO